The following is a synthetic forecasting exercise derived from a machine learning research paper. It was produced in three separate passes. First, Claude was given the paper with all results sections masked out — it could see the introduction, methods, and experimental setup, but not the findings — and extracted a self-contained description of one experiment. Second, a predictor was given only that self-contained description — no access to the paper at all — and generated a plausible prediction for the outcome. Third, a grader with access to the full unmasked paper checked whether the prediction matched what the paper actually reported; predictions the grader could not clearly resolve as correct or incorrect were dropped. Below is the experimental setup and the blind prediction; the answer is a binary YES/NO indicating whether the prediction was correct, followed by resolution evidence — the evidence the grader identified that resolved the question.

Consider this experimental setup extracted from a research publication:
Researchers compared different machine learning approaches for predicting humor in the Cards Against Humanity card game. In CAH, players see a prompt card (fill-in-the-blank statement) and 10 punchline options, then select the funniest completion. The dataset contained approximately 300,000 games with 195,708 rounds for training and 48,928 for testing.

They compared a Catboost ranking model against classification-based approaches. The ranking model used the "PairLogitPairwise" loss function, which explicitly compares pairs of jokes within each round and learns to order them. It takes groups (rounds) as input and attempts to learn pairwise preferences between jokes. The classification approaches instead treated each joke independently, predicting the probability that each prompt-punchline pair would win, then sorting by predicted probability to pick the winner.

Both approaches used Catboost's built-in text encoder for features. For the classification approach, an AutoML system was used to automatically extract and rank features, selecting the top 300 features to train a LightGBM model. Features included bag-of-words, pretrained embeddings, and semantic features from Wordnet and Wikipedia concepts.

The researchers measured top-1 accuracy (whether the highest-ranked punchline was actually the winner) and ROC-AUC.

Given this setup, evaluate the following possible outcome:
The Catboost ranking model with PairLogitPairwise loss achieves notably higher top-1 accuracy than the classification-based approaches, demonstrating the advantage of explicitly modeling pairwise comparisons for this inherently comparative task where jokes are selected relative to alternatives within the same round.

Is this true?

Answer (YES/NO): NO